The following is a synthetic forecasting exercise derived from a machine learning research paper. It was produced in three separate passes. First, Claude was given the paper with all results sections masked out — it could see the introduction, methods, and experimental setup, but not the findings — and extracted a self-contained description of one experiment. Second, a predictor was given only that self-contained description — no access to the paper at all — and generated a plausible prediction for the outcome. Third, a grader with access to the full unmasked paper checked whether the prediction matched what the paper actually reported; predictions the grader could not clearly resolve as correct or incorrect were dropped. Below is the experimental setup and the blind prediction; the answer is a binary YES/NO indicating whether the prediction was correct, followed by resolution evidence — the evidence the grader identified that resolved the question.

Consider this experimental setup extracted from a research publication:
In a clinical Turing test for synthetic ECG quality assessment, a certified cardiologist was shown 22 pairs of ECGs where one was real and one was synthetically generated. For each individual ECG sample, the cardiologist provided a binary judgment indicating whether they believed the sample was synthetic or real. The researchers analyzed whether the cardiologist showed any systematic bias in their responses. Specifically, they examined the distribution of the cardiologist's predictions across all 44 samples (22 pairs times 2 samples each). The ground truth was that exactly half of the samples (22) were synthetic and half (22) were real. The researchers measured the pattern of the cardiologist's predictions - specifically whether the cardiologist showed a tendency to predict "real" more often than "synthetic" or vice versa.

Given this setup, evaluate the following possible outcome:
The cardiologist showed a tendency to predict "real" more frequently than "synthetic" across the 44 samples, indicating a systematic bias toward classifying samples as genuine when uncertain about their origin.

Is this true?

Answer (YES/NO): YES